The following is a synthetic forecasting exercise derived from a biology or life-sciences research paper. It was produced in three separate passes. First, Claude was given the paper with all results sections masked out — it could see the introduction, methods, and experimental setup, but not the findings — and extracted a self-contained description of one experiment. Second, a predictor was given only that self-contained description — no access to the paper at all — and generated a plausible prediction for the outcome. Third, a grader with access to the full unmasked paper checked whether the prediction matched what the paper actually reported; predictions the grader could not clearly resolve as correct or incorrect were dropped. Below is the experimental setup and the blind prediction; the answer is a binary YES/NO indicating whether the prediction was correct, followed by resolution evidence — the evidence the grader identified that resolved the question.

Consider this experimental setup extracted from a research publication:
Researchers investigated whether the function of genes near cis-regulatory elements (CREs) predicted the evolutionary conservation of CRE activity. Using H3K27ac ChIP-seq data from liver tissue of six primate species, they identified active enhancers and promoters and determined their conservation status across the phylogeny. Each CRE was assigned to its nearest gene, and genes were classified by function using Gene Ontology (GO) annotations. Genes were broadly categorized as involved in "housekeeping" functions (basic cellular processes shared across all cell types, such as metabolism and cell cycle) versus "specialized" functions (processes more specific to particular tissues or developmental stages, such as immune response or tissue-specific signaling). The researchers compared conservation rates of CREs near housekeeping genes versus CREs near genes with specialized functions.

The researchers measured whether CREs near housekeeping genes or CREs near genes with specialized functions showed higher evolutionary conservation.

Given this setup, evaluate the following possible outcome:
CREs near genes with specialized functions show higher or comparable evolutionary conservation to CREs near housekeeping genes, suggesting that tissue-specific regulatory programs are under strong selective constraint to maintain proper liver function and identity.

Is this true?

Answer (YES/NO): NO